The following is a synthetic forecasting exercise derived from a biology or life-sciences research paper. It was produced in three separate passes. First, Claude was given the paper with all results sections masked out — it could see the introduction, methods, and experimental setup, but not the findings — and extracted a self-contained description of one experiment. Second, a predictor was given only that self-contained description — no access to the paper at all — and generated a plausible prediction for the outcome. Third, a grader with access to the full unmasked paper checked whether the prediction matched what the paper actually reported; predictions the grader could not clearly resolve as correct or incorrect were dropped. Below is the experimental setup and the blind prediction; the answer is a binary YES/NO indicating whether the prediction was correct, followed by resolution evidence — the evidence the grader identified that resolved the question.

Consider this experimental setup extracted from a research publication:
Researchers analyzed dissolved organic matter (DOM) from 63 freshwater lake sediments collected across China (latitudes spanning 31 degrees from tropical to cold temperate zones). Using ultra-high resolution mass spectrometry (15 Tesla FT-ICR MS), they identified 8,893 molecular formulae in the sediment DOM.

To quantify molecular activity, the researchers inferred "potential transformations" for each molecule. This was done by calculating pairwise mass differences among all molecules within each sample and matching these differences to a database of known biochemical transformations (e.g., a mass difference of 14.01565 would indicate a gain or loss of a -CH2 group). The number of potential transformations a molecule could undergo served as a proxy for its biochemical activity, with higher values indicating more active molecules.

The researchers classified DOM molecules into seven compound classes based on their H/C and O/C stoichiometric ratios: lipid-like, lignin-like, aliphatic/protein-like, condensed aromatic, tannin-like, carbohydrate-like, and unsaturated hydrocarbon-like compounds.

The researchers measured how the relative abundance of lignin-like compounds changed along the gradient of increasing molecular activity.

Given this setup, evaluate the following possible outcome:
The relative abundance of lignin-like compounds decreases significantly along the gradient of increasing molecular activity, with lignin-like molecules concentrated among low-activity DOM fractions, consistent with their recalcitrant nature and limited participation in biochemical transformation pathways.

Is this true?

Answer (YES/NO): NO